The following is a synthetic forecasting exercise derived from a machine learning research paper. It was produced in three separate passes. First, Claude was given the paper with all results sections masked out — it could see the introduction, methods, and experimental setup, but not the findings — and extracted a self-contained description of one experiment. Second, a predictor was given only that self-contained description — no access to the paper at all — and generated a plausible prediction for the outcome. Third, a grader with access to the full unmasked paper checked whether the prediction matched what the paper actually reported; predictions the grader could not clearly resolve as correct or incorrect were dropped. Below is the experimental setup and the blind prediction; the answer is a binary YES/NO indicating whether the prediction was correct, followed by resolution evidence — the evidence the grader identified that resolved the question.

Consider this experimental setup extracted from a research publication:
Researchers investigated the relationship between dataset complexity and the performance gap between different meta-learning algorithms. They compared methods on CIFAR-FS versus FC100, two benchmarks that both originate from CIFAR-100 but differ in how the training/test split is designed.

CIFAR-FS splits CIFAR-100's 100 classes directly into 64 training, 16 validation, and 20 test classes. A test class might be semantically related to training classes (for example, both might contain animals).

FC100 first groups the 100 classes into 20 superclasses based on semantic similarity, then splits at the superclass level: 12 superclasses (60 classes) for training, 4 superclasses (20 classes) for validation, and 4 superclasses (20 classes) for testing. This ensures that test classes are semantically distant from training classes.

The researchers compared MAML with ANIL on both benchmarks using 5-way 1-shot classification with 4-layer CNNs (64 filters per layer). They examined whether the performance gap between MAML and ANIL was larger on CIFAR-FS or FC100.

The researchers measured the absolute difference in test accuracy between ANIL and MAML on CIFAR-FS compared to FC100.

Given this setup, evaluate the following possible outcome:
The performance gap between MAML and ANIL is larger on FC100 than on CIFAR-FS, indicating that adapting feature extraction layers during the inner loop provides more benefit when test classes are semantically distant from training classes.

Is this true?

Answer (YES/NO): NO